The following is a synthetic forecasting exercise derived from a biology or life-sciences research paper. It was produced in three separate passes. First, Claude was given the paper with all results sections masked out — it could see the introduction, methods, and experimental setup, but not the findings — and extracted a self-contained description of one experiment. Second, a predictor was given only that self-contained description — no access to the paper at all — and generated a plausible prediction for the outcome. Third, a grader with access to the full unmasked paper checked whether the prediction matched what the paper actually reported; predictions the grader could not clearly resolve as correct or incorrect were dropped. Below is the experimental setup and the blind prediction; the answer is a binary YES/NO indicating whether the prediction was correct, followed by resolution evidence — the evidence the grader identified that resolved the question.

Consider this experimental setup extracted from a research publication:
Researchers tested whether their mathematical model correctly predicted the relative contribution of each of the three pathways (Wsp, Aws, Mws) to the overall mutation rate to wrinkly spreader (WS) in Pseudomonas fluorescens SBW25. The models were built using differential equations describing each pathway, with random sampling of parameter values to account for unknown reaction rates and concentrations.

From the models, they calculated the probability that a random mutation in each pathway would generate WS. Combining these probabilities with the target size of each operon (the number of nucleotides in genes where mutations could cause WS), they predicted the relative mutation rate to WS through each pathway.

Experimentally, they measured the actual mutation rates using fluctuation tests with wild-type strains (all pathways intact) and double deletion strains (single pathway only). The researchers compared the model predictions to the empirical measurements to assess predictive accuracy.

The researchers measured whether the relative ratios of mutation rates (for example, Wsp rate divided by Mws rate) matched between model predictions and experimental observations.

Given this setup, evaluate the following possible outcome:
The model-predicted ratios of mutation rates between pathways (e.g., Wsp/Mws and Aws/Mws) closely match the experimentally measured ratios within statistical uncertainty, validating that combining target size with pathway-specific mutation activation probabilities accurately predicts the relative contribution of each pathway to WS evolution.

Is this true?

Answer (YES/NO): NO